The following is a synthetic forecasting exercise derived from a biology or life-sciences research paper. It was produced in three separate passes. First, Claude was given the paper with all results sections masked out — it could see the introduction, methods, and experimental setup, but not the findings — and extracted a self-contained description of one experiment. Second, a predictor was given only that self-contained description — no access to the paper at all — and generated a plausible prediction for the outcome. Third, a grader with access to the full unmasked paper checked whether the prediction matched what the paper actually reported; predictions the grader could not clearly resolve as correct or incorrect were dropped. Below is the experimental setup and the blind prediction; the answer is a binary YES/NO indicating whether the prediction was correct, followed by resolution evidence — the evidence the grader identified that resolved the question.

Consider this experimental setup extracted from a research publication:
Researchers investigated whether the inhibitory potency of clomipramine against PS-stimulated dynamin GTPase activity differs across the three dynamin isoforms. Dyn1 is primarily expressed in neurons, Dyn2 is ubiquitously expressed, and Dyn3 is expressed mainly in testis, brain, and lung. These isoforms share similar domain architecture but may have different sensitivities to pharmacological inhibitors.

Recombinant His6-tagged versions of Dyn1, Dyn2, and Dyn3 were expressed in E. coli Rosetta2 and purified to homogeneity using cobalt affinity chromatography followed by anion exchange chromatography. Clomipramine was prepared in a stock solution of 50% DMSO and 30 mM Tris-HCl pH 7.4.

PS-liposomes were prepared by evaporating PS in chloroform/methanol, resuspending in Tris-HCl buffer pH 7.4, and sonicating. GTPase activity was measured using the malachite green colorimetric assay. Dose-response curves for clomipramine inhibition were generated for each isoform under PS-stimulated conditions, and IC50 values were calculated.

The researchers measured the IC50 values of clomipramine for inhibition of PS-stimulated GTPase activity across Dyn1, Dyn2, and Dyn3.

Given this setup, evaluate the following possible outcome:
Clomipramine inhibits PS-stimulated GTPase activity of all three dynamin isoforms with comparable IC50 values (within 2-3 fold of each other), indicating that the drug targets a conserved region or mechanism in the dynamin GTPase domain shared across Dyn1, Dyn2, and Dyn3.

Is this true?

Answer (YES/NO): NO